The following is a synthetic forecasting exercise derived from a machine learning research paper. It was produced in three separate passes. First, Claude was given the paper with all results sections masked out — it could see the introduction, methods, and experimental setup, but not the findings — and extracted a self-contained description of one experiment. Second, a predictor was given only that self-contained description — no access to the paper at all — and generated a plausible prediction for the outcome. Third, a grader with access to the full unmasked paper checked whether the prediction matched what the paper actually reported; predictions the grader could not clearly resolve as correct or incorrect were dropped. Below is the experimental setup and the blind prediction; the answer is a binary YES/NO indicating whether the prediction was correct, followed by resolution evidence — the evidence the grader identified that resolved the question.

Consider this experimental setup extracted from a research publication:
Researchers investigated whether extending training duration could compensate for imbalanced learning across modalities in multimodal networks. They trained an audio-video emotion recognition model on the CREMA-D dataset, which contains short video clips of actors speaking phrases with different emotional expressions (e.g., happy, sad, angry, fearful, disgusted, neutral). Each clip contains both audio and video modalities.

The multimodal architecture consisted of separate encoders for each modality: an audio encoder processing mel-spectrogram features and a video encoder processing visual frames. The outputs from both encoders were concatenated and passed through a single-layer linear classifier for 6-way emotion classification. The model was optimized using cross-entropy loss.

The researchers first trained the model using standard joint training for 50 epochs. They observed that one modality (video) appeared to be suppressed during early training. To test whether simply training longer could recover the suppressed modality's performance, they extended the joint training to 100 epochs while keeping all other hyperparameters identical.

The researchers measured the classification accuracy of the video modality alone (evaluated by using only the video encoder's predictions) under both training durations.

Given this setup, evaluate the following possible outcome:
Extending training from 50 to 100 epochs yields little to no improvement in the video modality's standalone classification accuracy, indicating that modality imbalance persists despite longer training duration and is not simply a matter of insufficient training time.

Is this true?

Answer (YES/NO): YES